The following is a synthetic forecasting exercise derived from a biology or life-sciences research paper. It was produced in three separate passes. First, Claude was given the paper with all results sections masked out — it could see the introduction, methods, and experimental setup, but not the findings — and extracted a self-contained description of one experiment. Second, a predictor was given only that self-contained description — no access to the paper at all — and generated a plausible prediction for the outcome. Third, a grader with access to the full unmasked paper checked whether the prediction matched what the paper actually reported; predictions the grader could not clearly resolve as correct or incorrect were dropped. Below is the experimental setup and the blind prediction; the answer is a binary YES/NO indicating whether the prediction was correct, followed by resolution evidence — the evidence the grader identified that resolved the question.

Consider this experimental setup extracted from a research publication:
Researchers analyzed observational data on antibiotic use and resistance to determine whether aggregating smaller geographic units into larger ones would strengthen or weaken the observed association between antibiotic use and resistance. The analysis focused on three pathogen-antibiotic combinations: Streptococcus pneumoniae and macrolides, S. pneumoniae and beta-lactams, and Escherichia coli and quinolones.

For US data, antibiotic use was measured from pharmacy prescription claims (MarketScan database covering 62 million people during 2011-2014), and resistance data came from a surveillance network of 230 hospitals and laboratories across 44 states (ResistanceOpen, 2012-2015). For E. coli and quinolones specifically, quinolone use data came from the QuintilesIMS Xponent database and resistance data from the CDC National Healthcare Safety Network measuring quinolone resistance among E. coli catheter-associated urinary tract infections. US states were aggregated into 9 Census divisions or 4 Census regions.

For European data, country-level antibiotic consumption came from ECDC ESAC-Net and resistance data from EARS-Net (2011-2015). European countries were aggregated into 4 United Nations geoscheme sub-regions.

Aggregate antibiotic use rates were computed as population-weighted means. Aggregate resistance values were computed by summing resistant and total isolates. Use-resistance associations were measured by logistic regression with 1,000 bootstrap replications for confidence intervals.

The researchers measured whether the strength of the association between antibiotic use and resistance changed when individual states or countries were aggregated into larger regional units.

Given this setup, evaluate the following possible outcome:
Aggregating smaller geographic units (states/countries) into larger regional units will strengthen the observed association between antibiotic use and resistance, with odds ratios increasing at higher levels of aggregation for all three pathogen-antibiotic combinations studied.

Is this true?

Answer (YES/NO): NO